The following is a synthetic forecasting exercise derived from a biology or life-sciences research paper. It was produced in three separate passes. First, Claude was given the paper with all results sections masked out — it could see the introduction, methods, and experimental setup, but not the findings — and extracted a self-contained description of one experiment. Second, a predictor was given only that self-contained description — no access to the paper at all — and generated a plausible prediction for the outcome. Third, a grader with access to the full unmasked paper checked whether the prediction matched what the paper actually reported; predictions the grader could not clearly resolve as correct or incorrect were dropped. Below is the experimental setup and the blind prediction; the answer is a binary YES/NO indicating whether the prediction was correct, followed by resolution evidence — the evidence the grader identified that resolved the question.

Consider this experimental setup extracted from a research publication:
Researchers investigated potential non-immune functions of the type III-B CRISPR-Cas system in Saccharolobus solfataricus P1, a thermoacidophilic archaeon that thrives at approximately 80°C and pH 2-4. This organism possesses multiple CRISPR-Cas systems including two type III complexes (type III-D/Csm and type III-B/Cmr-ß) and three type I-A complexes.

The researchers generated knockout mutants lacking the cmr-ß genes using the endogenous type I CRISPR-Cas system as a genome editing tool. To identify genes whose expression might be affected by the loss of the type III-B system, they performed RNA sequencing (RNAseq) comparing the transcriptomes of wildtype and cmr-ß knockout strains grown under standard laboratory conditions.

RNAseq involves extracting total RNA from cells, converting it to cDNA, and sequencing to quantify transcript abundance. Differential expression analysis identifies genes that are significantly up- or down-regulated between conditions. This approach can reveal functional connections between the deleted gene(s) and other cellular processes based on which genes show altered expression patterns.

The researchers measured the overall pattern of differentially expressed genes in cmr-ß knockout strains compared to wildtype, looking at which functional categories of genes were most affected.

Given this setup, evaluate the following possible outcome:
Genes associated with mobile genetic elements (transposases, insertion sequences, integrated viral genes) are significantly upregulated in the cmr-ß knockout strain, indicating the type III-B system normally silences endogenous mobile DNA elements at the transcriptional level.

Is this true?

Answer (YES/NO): NO